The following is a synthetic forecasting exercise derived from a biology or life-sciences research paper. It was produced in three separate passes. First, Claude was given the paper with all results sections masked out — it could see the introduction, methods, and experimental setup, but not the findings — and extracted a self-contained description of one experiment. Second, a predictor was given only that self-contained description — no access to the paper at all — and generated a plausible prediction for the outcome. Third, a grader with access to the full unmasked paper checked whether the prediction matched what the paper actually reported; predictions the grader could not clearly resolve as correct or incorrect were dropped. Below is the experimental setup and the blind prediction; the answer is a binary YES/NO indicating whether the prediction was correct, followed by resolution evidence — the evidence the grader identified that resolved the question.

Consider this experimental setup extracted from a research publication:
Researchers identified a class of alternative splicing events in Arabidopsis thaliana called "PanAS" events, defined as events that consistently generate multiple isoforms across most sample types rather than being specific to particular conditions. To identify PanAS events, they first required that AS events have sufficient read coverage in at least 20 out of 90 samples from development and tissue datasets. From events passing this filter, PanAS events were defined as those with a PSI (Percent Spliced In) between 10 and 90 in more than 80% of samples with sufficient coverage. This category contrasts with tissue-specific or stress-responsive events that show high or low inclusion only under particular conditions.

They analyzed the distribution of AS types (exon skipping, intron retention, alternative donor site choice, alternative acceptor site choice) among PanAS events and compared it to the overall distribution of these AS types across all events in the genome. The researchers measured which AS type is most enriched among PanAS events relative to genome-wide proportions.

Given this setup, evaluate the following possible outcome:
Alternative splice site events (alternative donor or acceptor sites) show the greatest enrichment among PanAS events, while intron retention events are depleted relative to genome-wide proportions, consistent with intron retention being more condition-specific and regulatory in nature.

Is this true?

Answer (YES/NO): YES